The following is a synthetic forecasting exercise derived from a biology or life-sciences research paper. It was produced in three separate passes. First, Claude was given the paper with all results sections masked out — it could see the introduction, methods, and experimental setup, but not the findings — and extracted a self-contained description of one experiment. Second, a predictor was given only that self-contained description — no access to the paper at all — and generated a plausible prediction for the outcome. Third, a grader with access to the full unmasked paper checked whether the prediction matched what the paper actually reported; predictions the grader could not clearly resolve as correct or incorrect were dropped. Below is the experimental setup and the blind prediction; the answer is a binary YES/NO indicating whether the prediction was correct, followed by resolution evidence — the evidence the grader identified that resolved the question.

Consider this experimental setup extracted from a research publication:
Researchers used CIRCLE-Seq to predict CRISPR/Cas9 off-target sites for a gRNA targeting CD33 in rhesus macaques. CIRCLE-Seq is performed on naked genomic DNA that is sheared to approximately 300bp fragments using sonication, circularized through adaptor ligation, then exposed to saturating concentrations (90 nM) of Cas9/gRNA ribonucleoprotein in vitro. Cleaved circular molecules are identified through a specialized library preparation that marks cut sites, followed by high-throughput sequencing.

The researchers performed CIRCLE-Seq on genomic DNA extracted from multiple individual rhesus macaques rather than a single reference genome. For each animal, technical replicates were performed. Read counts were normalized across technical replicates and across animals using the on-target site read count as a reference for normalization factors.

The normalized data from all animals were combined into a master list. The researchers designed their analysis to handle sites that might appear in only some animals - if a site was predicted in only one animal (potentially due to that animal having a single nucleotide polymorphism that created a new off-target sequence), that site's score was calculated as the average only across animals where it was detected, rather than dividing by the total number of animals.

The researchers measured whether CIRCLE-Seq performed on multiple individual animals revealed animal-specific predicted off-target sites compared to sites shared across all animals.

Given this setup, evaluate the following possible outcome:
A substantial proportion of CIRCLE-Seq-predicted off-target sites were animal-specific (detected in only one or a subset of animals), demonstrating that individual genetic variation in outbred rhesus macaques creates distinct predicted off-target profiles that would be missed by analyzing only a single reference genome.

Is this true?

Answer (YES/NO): NO